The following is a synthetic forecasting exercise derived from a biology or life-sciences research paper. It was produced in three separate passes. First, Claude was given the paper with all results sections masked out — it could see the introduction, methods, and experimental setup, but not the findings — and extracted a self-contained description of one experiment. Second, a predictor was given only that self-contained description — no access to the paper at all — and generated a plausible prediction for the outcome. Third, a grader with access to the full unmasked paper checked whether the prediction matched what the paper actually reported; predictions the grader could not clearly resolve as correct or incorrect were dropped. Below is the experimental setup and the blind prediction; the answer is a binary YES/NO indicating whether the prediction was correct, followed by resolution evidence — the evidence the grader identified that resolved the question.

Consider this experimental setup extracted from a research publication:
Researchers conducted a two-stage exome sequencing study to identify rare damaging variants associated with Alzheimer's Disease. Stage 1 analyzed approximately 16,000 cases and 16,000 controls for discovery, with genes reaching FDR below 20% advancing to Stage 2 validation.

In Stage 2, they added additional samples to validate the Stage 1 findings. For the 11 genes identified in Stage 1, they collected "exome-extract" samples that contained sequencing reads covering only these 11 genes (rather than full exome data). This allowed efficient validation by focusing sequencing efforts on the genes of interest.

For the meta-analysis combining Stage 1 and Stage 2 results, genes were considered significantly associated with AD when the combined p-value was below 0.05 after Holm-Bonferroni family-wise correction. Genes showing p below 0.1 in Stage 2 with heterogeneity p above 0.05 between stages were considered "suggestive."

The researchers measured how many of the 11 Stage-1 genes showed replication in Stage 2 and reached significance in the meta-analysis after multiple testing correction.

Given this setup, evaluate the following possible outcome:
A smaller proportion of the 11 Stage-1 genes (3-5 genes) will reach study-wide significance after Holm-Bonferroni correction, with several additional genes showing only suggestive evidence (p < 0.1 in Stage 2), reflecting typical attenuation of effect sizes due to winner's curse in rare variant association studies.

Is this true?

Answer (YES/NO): YES